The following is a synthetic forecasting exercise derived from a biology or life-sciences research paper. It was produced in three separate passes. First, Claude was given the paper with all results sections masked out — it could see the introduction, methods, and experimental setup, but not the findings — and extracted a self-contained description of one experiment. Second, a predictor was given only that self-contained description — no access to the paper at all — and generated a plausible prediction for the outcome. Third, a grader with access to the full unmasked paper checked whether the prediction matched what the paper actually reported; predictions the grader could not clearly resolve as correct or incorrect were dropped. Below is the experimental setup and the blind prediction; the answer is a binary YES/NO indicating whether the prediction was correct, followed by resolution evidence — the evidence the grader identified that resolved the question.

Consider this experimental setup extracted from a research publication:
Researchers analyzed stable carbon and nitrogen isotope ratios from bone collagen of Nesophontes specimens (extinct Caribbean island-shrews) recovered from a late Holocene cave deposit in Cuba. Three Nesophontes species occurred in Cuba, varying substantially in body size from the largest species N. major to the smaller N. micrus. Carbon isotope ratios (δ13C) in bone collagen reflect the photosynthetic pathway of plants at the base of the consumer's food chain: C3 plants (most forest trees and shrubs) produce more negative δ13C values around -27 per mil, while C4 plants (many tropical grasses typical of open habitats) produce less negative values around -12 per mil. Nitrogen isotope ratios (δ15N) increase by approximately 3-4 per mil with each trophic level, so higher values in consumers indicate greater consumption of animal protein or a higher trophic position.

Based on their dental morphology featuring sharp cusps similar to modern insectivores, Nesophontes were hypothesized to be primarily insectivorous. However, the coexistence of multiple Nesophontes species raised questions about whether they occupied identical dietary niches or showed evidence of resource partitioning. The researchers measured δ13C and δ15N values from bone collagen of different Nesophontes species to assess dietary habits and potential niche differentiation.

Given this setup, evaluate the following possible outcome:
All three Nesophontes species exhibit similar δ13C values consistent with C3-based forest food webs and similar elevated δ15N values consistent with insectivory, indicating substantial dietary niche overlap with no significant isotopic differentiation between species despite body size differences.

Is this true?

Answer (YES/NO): NO